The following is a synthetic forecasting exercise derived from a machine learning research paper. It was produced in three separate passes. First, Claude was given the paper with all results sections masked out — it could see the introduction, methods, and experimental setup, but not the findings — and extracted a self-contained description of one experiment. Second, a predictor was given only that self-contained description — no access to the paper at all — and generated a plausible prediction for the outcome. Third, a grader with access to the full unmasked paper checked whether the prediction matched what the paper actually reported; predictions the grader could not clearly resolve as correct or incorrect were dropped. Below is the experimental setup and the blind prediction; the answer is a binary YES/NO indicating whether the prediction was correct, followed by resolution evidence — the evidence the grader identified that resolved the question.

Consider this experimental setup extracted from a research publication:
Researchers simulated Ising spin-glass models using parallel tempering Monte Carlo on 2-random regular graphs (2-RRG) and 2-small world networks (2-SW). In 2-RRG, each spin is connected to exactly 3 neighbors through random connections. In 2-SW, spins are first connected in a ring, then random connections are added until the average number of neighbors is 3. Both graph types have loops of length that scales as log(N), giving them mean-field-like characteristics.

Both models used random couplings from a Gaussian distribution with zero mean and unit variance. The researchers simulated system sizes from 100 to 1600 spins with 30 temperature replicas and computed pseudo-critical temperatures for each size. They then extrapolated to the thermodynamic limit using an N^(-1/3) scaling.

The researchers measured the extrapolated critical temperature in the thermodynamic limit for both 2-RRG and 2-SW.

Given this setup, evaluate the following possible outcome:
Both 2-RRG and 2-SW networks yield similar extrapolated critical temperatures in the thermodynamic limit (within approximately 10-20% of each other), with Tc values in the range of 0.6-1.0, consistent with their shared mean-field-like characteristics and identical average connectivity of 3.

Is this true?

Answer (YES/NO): NO